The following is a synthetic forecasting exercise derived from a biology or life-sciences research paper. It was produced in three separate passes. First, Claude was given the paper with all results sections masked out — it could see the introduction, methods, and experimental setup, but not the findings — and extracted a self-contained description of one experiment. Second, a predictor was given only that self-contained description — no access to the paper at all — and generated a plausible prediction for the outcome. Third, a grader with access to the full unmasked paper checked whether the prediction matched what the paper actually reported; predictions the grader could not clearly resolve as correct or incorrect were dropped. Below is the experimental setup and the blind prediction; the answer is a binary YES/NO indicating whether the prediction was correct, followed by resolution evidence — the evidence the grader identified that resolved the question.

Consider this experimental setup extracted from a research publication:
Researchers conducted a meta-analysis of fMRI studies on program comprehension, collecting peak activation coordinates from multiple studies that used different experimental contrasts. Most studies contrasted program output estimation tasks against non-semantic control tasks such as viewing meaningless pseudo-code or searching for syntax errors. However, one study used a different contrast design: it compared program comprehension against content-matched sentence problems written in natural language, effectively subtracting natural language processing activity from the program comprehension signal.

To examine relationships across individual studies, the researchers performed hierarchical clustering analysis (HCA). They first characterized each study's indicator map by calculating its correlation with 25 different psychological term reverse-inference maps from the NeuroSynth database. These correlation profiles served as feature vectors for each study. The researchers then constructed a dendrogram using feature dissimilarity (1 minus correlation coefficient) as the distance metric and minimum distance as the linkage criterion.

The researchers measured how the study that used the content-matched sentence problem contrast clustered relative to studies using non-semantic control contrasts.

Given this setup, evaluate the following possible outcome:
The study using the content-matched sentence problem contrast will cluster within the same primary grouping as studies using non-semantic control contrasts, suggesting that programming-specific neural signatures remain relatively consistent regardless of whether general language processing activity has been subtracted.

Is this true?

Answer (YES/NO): NO